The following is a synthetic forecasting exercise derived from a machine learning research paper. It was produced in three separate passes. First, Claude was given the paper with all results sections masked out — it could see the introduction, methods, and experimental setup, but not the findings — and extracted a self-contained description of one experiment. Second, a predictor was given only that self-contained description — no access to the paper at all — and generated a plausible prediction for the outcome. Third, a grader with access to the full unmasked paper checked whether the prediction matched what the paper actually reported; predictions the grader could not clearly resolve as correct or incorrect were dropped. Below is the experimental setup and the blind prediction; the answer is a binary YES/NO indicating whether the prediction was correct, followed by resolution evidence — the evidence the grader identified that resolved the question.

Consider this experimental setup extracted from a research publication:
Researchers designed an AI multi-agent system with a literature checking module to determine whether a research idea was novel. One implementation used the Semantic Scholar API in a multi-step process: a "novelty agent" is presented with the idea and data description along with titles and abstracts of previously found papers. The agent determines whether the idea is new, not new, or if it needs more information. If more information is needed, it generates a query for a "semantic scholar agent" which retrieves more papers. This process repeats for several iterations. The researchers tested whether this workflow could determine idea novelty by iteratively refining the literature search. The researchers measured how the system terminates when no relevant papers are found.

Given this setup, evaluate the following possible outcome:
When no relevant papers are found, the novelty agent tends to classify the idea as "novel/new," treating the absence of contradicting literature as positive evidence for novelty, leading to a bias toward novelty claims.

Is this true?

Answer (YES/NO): YES